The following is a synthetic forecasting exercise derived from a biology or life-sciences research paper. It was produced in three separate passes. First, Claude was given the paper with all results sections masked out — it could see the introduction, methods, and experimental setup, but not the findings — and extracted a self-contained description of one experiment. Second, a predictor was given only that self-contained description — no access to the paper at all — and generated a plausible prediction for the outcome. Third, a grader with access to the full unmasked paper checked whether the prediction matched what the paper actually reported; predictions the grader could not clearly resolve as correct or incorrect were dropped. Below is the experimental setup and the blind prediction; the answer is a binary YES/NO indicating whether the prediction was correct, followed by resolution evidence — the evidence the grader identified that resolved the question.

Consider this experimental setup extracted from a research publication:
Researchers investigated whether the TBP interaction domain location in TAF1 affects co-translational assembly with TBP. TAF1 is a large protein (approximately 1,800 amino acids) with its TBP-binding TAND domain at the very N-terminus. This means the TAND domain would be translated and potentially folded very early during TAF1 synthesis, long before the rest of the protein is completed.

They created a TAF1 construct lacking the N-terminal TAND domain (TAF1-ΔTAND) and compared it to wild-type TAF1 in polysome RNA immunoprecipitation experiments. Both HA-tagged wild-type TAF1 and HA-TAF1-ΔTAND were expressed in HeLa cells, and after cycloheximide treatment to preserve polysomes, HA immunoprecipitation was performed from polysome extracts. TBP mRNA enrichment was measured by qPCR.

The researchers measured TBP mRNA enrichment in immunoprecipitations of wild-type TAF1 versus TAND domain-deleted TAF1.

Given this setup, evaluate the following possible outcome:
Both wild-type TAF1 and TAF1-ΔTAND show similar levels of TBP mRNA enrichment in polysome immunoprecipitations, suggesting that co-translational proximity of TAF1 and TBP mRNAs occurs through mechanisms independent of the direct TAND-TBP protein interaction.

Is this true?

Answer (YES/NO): NO